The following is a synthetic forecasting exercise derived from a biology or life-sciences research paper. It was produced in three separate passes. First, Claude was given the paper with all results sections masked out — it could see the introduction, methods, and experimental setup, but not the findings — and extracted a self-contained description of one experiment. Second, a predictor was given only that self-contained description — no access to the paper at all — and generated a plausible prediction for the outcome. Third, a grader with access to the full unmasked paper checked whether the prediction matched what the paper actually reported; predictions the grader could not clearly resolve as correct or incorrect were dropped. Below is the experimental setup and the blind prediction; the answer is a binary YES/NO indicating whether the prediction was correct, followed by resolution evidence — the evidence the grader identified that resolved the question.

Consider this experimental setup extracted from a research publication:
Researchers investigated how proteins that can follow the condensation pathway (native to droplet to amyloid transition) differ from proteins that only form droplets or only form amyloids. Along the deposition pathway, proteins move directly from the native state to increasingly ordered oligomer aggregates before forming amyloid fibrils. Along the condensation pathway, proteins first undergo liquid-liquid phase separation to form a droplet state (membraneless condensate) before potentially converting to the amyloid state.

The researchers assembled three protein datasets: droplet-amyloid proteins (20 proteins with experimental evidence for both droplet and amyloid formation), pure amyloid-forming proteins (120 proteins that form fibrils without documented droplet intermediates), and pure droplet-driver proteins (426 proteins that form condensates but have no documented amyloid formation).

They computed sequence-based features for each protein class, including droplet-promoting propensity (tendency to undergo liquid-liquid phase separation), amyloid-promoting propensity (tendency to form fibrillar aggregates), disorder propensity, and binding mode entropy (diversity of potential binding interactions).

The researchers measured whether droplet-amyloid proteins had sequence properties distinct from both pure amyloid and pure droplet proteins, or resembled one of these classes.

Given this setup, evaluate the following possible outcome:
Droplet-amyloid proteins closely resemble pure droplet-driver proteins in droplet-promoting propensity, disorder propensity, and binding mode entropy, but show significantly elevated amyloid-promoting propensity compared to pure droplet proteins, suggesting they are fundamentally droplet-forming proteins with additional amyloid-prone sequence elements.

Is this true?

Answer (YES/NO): NO